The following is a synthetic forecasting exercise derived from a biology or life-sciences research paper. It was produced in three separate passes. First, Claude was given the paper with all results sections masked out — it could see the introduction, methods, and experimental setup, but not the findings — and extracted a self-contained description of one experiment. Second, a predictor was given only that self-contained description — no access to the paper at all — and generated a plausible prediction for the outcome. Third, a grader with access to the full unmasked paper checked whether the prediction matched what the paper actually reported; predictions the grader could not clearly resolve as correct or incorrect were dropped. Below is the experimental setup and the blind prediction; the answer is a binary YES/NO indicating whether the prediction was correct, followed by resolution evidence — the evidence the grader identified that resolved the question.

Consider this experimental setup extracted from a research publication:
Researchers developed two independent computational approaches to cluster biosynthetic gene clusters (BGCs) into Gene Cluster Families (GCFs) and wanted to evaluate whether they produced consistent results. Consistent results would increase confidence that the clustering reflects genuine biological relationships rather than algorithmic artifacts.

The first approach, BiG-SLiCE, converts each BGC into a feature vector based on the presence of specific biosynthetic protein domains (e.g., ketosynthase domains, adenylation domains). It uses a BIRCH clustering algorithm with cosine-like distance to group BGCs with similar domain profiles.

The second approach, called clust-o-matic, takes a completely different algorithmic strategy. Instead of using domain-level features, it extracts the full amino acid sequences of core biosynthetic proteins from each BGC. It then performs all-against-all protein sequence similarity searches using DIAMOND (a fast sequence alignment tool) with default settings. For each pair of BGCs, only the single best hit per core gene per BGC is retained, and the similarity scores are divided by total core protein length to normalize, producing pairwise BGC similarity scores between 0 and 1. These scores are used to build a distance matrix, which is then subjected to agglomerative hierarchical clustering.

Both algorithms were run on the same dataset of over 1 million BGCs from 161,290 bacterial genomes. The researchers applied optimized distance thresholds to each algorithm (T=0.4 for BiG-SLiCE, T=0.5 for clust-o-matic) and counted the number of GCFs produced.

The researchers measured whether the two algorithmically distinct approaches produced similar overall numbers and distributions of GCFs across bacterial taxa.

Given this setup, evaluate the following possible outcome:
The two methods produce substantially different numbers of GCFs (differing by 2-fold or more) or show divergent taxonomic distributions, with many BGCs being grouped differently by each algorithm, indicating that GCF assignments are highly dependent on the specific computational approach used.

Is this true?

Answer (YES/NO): NO